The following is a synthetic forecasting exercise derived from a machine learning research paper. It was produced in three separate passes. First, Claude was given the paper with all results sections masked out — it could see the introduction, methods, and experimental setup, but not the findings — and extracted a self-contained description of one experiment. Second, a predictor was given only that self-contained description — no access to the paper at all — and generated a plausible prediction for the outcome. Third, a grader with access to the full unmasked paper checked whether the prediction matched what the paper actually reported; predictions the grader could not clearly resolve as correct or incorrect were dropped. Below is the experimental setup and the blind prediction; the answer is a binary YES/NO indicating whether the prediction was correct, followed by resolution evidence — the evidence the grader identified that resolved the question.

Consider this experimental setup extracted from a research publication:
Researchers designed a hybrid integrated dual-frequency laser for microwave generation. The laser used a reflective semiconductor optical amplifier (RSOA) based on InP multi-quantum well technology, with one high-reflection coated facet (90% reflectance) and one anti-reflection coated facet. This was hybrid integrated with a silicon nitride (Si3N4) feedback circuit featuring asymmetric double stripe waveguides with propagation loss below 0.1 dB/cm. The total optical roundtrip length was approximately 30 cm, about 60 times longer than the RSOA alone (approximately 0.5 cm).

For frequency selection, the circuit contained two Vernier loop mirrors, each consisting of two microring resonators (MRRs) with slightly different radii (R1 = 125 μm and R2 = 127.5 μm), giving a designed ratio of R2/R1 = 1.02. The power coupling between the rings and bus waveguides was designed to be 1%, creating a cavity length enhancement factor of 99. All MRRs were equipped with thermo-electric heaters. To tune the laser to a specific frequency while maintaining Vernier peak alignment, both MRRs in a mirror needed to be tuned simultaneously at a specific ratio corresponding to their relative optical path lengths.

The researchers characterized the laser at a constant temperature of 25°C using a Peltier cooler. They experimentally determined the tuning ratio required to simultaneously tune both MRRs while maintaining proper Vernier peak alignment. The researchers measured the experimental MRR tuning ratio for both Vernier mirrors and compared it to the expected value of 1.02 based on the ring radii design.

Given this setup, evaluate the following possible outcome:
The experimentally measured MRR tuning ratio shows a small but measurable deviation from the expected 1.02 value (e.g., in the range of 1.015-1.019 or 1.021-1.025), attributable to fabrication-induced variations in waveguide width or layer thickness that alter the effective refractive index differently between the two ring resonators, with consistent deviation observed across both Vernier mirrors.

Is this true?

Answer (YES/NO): NO